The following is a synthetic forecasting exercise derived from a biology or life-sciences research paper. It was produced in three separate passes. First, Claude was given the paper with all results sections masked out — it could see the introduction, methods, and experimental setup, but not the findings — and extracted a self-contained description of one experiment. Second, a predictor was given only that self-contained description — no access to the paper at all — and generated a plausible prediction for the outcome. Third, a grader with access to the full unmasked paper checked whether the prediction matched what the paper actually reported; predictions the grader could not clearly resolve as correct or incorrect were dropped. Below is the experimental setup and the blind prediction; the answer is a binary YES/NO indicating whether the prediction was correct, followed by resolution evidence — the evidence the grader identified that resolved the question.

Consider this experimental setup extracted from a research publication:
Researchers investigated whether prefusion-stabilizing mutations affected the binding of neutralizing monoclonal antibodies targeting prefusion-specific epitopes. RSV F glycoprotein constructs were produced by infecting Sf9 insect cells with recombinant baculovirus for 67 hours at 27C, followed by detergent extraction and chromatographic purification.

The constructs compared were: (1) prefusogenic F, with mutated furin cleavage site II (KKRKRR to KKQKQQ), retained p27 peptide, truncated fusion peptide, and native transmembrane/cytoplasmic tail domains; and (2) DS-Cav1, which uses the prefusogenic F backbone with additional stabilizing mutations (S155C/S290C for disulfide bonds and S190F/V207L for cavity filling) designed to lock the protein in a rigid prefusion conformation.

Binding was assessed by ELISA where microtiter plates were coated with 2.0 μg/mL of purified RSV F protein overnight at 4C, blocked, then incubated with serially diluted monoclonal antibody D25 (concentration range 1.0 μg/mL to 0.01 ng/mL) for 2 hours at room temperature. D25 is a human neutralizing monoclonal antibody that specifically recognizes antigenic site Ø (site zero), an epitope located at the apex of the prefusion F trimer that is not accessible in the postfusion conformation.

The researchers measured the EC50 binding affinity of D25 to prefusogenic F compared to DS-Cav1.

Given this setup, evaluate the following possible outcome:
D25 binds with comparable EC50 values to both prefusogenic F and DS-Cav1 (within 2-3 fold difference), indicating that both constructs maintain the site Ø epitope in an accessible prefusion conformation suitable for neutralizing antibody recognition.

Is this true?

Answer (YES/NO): NO